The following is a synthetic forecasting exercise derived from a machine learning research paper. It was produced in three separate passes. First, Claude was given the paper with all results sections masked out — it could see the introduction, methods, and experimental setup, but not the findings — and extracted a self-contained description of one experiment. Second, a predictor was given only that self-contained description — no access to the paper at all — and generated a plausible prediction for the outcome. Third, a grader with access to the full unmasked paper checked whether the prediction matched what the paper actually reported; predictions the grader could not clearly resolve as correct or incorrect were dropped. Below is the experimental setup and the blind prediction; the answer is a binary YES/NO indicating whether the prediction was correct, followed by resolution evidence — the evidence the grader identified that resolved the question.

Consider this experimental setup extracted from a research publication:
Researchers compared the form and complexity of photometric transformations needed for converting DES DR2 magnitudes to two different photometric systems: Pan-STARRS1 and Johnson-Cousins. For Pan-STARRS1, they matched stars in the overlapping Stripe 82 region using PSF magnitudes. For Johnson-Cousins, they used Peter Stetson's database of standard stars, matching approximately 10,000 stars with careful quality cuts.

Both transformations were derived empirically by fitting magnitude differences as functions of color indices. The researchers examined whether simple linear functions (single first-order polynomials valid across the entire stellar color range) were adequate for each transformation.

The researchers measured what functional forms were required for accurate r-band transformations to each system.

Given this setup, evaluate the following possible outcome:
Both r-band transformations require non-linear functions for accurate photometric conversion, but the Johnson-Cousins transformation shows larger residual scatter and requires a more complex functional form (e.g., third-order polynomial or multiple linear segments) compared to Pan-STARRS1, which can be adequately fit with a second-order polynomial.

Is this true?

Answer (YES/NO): NO